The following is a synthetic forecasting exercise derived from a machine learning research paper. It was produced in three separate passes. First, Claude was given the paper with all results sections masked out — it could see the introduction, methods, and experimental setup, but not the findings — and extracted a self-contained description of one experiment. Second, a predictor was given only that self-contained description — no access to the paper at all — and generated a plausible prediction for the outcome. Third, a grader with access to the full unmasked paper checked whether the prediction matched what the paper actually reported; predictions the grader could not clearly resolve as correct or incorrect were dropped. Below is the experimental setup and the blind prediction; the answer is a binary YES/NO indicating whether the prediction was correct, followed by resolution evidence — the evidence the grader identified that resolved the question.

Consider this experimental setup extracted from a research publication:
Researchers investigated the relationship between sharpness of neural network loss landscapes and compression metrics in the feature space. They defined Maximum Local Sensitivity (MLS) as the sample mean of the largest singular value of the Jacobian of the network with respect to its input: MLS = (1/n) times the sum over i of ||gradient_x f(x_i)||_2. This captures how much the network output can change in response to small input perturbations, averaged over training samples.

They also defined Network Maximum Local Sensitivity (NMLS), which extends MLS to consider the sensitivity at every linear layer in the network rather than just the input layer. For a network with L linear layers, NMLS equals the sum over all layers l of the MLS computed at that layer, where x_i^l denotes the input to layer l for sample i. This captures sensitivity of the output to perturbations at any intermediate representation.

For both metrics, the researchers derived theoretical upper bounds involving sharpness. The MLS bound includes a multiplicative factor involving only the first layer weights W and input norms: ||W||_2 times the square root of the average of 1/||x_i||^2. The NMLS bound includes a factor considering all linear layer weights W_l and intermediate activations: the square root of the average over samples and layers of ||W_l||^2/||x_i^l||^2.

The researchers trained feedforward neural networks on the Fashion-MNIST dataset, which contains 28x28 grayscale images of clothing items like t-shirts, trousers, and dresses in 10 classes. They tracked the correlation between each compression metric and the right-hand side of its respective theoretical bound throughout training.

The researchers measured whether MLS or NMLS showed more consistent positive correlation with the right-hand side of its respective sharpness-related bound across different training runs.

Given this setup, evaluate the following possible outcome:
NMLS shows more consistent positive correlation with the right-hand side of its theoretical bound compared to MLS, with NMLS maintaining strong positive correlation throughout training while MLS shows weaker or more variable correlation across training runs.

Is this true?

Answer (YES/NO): YES